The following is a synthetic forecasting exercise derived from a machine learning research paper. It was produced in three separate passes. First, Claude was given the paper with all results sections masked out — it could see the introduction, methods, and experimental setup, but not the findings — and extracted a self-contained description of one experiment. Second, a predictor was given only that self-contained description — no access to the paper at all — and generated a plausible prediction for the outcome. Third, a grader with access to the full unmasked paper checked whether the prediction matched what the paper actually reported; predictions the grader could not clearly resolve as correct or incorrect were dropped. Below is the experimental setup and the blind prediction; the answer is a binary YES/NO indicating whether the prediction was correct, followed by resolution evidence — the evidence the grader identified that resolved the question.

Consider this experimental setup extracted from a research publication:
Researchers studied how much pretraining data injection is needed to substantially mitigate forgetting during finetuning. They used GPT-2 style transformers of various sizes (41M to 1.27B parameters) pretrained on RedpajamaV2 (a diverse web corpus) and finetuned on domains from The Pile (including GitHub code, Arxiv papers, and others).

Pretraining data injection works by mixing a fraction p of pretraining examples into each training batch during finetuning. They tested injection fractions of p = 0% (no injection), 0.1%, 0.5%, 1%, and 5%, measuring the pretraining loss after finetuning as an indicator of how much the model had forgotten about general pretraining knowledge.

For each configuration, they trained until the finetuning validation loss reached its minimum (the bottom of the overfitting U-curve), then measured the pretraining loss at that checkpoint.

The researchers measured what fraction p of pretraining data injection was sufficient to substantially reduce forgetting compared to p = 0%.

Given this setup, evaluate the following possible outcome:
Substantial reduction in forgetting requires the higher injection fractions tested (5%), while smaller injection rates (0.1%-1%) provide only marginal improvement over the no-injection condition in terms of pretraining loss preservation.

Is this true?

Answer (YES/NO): NO